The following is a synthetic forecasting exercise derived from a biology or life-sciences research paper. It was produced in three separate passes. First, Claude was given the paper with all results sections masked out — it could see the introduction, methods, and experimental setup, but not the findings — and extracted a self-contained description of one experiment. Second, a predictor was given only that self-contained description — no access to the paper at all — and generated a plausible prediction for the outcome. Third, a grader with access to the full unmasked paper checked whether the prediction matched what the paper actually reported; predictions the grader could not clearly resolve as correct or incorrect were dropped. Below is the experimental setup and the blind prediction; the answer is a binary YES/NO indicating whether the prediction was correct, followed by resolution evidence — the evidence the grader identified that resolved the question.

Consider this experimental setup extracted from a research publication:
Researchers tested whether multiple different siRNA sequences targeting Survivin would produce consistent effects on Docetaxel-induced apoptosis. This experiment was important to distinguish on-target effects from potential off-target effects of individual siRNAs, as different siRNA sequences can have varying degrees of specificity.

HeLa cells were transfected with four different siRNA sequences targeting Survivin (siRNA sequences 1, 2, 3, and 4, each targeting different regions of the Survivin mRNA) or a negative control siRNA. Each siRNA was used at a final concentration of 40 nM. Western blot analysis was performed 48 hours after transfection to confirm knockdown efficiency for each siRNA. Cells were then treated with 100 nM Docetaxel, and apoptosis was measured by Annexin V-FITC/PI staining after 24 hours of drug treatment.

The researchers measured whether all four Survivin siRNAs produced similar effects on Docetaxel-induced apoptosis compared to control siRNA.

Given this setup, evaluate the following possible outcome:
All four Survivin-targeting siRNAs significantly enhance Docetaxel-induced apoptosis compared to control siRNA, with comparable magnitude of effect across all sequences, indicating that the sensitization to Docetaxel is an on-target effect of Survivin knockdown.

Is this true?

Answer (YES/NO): NO